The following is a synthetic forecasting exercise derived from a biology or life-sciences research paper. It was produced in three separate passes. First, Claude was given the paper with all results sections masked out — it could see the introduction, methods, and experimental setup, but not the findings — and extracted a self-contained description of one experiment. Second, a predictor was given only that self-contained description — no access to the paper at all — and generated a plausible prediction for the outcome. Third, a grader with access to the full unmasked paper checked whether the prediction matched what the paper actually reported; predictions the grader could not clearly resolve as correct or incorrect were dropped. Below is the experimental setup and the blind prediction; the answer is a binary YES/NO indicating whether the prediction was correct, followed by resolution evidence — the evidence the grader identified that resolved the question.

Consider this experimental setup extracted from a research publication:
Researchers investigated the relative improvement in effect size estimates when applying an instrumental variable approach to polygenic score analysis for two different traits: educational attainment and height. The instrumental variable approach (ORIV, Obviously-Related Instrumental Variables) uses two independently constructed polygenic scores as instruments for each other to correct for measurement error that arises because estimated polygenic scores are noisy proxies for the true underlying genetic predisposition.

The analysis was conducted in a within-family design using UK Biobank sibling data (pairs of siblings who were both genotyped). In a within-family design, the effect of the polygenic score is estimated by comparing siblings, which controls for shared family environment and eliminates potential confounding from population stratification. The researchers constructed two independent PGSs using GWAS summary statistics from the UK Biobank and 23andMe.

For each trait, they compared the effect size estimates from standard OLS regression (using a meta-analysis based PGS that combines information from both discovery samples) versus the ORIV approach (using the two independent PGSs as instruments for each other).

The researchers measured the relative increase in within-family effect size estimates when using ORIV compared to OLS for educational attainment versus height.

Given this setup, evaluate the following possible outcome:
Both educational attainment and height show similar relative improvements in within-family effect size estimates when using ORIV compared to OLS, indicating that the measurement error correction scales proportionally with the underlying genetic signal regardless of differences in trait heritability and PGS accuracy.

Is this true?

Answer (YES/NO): NO